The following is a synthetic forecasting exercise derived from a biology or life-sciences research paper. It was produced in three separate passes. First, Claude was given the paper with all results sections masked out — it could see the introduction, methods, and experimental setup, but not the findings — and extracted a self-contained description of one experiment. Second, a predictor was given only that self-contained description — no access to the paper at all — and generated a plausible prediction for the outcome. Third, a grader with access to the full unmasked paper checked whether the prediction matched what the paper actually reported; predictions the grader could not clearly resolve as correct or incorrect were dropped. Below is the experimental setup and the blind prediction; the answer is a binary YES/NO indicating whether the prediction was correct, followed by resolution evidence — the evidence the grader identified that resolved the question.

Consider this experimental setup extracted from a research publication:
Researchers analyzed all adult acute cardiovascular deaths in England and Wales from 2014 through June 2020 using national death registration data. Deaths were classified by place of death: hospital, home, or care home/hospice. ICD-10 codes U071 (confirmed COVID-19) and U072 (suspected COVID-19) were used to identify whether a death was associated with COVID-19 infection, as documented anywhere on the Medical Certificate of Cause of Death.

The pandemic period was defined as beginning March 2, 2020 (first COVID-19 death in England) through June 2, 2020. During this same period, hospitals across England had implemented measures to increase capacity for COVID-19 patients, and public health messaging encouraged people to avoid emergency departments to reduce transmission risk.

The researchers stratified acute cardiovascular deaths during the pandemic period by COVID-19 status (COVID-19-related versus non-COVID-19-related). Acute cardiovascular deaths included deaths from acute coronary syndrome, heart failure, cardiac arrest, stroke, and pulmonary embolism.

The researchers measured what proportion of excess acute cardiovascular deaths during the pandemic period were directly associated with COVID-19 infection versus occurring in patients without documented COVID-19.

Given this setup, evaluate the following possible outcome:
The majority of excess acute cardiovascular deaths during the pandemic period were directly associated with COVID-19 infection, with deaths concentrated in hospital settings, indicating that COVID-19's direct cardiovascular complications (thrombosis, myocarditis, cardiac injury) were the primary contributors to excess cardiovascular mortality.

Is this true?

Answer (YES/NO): NO